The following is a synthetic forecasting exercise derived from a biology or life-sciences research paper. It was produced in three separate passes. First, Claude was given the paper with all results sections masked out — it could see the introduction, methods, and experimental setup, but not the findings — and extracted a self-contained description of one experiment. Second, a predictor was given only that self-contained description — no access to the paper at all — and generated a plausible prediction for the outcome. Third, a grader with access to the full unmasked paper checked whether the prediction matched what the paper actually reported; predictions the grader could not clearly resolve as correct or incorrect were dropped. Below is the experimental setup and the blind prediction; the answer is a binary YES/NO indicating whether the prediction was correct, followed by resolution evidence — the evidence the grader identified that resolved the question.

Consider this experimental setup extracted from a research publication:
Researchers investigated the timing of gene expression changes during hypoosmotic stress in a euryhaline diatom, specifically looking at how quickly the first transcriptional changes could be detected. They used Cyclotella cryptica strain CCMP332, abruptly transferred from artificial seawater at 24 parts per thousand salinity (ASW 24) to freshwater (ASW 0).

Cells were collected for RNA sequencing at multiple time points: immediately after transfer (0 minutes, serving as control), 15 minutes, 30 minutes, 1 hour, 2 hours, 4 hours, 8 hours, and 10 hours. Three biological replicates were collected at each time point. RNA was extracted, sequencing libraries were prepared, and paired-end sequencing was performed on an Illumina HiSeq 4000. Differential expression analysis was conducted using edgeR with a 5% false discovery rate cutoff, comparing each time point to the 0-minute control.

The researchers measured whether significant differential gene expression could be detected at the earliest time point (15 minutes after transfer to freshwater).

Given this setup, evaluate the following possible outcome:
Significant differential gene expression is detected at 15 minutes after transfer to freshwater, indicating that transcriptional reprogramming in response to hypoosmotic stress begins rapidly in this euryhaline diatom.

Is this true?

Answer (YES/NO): YES